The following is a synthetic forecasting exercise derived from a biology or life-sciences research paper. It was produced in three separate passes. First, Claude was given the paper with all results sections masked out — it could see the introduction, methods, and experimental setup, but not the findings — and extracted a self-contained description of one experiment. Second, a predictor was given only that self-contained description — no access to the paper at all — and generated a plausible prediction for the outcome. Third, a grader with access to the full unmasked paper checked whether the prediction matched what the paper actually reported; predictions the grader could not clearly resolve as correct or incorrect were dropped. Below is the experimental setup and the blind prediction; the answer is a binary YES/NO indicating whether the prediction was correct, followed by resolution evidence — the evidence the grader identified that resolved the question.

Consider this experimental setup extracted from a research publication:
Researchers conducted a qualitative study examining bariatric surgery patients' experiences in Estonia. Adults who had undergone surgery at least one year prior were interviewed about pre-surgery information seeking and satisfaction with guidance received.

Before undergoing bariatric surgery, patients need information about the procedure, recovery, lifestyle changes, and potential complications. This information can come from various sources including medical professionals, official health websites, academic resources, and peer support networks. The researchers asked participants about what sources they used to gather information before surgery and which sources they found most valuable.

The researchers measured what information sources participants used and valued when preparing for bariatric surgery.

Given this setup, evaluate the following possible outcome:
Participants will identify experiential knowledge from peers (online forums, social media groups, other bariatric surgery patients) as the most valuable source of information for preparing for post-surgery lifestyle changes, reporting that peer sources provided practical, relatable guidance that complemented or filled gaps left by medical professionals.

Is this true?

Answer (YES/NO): NO